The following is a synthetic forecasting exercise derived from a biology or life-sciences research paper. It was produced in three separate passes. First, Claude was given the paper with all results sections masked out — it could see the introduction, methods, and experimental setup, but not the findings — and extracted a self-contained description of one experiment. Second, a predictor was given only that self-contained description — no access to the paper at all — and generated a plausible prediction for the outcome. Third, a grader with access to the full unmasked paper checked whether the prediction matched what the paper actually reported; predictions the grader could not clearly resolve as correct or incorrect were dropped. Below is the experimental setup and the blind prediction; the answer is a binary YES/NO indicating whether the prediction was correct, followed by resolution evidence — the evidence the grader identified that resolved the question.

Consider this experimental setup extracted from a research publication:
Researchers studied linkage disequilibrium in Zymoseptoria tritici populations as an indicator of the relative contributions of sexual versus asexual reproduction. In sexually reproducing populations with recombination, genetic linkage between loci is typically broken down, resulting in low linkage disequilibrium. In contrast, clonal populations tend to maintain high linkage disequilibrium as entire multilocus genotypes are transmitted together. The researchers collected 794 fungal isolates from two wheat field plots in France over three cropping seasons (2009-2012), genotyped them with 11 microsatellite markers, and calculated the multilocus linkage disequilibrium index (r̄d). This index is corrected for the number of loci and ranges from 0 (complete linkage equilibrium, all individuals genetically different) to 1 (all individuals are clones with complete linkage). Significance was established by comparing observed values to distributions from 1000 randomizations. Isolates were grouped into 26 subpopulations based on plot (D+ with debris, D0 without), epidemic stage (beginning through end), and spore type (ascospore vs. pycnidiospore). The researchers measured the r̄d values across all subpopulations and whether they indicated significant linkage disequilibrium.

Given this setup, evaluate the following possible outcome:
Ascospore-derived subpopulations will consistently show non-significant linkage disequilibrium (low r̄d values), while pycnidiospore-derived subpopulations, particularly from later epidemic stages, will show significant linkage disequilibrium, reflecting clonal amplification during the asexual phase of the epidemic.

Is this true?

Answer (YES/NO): NO